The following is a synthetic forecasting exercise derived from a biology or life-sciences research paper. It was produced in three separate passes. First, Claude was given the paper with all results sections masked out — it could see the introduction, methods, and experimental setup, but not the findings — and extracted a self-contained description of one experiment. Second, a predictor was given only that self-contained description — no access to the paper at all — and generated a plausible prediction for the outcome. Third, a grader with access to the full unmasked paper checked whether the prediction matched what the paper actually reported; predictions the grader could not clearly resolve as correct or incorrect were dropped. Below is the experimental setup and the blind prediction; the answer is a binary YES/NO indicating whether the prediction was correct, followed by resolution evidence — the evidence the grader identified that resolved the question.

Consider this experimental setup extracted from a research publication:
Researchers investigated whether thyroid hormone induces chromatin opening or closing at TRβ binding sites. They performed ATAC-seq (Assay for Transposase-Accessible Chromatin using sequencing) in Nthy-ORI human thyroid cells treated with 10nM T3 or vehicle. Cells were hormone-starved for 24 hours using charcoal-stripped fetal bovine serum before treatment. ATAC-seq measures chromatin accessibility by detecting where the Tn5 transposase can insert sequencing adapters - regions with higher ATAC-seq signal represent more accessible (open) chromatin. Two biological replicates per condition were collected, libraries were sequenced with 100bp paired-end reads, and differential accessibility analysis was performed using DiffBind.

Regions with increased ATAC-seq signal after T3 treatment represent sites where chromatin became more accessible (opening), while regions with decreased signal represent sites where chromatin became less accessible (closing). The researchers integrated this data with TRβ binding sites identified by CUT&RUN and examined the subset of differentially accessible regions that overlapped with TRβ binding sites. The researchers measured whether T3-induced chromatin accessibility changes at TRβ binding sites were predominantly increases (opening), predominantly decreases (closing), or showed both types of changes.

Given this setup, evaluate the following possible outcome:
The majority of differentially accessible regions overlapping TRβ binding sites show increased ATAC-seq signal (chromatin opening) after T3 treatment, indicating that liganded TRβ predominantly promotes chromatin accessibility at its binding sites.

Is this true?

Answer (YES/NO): YES